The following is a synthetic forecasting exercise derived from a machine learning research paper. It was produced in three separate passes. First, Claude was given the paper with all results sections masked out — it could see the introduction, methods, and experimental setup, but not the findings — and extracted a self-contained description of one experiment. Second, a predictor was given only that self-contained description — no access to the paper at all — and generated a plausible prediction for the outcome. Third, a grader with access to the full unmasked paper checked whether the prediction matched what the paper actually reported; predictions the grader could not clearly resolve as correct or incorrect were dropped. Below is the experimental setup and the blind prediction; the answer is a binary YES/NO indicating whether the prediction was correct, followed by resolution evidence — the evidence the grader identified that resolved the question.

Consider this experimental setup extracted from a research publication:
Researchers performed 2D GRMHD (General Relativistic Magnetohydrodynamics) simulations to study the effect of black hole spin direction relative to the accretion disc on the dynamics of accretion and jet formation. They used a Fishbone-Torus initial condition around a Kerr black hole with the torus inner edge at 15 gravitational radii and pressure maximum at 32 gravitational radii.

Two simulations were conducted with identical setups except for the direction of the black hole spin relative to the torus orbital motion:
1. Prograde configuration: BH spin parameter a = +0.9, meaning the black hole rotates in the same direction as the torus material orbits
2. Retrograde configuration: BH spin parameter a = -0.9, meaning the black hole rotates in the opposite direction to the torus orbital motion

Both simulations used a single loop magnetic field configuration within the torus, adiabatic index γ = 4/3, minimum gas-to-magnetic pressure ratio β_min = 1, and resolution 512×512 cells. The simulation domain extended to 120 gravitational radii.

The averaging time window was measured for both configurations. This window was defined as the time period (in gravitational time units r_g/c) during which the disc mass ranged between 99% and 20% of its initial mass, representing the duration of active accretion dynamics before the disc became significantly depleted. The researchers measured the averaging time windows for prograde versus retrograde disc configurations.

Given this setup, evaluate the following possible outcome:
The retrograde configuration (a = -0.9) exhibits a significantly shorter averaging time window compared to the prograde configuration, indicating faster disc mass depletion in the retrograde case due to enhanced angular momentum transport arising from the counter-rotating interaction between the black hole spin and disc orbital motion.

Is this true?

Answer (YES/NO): NO